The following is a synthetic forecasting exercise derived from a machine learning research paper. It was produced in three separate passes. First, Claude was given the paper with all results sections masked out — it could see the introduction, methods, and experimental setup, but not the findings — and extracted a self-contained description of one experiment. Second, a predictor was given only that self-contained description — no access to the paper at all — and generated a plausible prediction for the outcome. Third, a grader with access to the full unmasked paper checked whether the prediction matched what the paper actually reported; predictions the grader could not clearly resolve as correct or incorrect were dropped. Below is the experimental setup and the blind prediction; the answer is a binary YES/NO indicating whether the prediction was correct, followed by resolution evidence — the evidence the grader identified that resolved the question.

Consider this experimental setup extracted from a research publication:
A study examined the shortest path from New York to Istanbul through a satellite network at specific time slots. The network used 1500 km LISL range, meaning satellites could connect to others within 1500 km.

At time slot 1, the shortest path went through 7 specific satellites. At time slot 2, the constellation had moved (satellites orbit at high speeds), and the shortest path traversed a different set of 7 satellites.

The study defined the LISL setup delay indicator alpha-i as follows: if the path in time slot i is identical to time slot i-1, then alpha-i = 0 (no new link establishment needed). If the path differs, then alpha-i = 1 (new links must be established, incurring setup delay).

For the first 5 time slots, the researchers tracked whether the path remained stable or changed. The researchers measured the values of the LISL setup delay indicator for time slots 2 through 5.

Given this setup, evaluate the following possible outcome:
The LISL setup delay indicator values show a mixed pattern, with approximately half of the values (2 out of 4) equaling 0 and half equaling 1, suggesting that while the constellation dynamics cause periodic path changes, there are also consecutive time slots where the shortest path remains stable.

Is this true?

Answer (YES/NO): NO